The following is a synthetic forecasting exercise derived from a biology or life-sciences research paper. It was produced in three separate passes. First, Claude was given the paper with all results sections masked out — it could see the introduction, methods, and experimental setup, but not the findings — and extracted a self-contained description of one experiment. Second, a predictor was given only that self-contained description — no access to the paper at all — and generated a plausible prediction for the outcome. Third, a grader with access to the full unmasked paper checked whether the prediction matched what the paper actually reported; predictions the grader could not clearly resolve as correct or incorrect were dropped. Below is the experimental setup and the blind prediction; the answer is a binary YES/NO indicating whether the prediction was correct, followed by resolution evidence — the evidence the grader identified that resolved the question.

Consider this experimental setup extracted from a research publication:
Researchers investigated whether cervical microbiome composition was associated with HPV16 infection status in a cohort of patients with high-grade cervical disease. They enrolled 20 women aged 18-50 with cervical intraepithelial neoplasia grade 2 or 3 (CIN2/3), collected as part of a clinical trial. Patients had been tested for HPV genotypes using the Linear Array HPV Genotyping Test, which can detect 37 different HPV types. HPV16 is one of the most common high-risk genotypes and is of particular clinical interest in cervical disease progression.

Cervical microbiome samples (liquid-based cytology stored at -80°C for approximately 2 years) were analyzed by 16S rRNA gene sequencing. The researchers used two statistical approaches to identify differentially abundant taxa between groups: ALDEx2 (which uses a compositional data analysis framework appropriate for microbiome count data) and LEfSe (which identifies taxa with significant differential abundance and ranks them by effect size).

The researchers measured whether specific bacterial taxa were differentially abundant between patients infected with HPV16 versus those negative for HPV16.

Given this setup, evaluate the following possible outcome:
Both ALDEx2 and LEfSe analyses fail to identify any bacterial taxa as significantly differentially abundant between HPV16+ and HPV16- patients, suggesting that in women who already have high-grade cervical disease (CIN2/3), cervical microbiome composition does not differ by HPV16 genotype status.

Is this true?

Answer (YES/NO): NO